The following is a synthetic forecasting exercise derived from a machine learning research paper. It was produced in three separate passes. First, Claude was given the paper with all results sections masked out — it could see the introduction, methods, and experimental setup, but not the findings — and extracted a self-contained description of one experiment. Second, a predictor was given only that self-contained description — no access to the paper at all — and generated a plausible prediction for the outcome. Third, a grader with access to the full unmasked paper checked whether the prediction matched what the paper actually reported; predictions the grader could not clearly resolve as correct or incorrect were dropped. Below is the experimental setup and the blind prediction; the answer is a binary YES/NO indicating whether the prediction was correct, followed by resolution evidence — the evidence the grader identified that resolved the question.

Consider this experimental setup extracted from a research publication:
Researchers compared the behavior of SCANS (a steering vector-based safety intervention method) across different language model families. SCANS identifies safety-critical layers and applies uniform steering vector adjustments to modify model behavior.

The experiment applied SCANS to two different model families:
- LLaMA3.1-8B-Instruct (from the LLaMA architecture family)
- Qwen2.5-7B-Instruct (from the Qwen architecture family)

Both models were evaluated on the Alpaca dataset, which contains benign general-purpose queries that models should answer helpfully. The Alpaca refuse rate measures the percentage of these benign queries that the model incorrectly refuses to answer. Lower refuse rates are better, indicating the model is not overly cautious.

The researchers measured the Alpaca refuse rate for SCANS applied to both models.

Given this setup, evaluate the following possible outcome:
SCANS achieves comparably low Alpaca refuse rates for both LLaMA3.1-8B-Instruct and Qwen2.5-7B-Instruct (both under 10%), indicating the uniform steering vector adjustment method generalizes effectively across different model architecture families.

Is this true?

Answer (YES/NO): YES